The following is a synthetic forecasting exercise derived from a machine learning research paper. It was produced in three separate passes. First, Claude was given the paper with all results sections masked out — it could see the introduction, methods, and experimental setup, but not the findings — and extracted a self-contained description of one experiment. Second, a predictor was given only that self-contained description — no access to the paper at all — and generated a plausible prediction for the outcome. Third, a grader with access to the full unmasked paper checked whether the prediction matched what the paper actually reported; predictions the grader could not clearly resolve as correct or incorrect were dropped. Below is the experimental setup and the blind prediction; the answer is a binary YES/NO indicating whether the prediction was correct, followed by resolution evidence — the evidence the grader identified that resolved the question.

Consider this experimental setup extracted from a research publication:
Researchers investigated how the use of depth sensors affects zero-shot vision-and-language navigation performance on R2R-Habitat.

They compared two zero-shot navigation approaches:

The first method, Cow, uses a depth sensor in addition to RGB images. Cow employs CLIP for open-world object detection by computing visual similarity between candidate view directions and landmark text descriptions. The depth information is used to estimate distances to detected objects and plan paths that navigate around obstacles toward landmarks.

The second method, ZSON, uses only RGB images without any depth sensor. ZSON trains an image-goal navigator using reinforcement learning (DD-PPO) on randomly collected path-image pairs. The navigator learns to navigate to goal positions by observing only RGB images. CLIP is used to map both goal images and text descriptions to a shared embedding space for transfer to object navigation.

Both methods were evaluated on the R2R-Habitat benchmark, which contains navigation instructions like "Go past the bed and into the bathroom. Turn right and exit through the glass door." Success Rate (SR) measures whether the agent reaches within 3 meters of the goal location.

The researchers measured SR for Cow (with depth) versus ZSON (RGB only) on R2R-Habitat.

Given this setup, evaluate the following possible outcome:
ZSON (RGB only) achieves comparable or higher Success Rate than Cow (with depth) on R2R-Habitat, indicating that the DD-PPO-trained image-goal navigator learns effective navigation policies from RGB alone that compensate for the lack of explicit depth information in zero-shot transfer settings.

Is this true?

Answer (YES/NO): YES